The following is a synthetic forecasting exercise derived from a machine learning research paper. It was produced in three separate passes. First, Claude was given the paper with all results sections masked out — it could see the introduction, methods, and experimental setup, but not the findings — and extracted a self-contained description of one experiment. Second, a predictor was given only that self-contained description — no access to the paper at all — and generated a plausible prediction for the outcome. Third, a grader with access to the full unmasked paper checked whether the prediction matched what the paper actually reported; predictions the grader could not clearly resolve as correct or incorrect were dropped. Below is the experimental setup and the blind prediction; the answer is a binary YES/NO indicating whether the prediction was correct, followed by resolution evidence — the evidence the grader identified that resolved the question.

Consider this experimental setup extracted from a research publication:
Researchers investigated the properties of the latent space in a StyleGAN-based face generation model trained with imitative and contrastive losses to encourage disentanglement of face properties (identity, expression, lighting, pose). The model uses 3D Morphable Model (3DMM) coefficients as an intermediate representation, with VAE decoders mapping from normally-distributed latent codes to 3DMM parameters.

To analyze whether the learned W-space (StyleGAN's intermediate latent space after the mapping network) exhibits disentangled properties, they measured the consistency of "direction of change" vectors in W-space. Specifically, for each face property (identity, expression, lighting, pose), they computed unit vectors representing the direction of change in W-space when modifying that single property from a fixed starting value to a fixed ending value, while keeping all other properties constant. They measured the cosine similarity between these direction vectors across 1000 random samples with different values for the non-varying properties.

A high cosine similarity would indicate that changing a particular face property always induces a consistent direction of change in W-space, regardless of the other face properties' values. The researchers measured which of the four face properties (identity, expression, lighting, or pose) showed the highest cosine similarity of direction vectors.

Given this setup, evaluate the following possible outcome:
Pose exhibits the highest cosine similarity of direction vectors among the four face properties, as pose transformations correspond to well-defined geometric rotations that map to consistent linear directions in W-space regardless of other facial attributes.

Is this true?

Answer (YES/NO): NO